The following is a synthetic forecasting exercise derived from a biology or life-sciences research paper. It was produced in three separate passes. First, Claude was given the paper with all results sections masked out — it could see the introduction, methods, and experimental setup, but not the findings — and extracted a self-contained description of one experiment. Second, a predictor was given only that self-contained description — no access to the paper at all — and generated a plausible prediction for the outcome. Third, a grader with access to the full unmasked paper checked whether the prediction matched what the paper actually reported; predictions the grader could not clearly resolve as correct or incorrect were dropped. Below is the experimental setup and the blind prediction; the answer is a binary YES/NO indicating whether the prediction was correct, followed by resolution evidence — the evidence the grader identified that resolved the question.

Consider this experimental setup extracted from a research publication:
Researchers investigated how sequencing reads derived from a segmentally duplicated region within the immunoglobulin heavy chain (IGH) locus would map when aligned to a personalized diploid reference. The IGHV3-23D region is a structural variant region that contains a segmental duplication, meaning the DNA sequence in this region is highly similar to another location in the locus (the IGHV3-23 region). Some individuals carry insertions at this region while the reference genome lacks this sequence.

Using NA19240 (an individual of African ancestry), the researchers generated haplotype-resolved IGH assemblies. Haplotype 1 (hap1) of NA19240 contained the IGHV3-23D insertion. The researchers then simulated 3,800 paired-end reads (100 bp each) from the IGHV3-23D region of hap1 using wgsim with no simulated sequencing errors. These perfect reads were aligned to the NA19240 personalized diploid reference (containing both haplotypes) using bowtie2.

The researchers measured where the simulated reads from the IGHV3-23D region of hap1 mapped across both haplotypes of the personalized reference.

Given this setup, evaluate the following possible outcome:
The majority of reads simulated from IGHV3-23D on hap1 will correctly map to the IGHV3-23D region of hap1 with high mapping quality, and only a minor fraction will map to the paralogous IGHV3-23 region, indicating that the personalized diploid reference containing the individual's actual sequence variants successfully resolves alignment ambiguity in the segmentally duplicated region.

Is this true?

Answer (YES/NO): NO